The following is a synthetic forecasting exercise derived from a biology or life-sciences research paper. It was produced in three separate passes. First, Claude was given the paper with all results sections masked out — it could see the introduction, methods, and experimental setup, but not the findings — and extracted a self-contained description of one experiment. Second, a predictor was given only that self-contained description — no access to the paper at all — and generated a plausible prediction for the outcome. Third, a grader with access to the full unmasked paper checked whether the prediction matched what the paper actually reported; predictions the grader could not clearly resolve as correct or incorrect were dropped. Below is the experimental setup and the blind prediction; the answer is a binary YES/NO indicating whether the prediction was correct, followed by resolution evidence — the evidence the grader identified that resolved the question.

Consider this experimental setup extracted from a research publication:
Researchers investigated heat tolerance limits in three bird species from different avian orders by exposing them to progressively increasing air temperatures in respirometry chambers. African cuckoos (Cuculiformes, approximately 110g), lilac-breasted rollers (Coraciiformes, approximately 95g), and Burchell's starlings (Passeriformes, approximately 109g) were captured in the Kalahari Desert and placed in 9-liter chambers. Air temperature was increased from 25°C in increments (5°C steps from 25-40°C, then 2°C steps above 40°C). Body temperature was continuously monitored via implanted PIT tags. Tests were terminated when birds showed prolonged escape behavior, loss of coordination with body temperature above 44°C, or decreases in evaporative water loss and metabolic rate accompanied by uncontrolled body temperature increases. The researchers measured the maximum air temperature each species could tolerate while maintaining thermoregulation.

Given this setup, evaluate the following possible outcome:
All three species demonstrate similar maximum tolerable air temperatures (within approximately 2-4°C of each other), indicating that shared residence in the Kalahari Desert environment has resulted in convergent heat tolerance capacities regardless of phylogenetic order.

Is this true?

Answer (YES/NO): NO